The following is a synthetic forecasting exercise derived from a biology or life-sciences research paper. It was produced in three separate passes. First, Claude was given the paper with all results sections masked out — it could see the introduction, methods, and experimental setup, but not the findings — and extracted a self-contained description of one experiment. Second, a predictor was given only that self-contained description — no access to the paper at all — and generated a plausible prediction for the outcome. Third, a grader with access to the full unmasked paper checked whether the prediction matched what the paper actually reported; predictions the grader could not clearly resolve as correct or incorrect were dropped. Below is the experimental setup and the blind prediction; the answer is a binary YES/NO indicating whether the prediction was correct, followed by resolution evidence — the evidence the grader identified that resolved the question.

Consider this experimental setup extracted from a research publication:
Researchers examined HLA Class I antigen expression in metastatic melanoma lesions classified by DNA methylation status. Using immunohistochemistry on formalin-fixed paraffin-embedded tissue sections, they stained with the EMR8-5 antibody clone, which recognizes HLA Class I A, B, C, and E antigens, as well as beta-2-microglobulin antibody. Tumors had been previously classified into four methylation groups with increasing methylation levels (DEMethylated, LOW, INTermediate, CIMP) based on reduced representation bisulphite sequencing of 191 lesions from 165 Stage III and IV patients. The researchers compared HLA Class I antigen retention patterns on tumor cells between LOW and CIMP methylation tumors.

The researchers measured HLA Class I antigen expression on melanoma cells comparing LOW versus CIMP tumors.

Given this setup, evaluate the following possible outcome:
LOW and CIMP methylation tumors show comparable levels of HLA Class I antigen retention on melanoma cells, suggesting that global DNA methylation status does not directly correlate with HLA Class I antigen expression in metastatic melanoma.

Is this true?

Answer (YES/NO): NO